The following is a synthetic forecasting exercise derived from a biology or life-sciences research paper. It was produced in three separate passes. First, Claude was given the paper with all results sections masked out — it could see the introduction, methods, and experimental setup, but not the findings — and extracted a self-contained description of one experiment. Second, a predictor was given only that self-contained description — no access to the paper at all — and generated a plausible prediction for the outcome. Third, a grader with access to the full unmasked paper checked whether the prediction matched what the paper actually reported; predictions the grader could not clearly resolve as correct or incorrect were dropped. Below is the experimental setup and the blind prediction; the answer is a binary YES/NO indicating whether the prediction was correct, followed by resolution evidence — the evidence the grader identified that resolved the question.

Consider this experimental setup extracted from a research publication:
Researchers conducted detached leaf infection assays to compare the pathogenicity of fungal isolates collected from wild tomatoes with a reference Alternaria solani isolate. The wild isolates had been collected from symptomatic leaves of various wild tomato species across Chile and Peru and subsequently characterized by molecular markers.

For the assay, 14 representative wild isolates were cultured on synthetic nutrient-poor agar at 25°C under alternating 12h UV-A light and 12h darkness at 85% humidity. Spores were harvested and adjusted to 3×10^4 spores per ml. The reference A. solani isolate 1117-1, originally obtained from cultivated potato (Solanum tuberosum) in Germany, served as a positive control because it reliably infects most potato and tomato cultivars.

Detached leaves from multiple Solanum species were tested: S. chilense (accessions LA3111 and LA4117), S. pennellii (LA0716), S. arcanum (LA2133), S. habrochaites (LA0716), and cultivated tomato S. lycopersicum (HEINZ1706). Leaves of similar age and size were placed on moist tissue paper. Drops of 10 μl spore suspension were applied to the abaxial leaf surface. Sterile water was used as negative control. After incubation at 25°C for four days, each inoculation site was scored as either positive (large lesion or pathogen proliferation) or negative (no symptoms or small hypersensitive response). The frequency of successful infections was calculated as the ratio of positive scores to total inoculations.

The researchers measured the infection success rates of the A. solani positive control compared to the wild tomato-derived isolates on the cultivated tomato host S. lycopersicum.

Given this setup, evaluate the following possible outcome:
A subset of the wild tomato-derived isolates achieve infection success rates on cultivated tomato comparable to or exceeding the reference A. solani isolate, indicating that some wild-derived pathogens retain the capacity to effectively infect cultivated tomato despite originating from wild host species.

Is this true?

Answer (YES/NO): NO